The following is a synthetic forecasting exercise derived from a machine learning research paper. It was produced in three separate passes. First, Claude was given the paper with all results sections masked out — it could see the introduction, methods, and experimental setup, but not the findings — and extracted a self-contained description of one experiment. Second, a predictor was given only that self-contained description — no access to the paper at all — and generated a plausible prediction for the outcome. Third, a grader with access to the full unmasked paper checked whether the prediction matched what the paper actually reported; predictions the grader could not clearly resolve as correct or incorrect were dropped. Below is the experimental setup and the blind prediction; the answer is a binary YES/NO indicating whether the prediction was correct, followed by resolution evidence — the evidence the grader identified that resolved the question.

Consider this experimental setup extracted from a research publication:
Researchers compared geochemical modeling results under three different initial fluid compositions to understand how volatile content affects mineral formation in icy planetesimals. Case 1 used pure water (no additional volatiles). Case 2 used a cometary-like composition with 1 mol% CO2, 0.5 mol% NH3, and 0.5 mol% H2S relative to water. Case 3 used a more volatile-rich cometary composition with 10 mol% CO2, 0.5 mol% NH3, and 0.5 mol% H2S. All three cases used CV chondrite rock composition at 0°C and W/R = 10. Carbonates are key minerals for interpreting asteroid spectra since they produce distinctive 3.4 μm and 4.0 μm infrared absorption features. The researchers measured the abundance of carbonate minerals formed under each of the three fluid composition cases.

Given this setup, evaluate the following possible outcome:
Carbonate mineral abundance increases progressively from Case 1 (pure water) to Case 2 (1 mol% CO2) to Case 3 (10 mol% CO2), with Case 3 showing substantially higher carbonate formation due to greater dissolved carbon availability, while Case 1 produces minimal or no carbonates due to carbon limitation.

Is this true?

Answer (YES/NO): YES